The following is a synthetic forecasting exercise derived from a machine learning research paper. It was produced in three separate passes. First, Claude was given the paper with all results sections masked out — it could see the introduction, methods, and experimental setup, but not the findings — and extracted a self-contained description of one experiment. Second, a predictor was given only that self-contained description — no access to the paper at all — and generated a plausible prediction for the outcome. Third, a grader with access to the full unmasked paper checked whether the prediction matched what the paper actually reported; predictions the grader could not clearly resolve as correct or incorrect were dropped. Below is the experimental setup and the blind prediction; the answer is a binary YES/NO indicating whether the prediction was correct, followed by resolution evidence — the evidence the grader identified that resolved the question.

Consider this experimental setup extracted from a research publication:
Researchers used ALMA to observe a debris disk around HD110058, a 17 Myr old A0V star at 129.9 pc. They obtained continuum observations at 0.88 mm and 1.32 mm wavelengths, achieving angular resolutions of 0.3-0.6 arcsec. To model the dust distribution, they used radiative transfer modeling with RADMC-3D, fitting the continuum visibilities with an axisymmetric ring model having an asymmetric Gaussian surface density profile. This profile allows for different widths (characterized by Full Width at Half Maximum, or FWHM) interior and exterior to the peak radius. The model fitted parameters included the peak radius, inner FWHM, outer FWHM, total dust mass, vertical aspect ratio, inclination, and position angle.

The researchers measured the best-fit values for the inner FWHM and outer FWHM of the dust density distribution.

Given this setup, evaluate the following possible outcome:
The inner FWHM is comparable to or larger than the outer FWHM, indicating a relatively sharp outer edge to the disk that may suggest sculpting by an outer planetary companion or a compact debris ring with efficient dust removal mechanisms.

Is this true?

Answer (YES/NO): NO